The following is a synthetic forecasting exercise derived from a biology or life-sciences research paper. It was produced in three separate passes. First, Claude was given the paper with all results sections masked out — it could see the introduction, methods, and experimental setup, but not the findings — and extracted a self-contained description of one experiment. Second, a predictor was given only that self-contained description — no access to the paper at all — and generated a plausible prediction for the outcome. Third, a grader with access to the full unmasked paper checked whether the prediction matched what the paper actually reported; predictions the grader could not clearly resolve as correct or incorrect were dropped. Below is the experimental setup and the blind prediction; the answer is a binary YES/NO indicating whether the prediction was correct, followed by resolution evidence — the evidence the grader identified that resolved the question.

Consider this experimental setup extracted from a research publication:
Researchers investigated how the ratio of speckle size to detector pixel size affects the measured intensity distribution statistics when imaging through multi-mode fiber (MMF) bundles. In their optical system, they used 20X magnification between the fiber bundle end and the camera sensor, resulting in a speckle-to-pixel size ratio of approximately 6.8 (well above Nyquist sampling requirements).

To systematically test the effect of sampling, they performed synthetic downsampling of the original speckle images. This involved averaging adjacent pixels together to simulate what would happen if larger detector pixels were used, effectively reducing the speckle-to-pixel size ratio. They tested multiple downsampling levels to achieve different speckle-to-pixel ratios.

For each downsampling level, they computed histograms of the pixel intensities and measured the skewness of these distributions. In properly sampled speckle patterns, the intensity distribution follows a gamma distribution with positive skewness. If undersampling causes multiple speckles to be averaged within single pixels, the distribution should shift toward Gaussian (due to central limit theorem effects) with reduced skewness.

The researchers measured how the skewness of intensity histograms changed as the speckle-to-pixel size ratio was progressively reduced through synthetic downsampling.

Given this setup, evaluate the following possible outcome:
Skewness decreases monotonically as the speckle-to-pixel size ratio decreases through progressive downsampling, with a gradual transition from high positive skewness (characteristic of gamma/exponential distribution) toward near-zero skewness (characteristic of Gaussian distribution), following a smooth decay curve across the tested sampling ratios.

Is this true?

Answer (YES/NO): NO